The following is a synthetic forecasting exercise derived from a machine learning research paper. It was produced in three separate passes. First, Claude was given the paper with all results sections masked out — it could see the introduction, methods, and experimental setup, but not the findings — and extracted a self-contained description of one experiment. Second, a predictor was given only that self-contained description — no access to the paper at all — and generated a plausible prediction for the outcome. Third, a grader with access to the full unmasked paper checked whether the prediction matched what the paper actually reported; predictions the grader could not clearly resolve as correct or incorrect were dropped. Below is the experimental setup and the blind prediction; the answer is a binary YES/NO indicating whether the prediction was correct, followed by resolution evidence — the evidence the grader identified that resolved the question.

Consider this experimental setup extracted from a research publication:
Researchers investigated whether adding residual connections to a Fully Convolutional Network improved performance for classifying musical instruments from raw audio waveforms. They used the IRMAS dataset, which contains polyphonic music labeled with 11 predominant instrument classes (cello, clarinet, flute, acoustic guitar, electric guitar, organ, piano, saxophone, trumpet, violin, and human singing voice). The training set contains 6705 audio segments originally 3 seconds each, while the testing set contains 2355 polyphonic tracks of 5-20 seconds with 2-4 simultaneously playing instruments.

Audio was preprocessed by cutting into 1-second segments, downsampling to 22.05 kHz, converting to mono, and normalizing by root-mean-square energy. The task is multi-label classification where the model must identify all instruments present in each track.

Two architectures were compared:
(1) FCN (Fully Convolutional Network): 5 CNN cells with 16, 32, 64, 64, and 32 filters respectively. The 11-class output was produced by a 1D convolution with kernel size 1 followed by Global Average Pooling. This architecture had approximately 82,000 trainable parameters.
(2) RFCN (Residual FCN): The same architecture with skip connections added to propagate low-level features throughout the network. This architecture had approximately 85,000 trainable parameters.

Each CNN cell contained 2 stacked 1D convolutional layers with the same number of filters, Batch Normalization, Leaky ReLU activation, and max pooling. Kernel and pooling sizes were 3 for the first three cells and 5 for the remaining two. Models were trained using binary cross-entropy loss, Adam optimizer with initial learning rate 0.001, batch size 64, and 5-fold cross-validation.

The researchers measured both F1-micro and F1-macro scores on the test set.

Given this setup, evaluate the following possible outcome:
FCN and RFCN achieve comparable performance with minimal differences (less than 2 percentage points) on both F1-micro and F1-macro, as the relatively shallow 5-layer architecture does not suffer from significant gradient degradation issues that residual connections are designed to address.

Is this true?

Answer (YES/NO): YES